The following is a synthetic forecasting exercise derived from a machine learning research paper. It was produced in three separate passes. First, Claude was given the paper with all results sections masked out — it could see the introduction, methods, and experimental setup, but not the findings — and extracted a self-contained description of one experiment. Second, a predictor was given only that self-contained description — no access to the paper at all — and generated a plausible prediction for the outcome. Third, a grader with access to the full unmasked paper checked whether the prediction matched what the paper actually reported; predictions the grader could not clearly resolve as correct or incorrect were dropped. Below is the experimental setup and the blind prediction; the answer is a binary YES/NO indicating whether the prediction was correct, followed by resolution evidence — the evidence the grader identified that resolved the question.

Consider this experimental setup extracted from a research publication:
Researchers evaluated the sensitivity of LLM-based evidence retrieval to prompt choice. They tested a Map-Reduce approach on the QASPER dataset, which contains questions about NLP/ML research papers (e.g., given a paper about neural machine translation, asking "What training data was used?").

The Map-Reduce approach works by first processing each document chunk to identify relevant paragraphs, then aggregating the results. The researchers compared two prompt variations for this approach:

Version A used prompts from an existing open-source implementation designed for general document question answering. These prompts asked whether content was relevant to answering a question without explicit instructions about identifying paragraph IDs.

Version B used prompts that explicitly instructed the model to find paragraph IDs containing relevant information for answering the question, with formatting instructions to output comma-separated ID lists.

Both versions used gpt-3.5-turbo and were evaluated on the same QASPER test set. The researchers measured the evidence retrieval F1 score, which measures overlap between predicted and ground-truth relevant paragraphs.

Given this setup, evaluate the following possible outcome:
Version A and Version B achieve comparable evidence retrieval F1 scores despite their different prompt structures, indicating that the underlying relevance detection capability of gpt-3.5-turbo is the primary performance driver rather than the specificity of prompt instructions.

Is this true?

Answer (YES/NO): NO